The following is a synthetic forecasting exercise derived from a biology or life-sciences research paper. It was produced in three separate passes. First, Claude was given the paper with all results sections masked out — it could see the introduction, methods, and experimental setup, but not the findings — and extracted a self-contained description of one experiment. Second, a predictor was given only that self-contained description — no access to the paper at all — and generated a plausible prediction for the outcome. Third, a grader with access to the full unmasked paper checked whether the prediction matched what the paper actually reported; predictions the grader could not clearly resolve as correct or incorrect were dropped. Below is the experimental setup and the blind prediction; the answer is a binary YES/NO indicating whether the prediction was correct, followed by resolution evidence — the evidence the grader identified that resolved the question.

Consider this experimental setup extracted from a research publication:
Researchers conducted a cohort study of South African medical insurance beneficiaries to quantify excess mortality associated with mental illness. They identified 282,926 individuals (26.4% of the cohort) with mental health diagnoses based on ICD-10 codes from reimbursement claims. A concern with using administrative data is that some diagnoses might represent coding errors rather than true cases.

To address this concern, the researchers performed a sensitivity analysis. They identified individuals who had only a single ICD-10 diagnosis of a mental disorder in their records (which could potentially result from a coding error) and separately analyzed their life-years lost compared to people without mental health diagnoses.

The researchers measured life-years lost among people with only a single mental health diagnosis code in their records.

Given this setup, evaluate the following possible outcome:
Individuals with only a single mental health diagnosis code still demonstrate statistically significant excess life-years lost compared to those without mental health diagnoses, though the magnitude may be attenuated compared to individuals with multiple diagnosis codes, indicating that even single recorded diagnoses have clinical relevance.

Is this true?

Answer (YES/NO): NO